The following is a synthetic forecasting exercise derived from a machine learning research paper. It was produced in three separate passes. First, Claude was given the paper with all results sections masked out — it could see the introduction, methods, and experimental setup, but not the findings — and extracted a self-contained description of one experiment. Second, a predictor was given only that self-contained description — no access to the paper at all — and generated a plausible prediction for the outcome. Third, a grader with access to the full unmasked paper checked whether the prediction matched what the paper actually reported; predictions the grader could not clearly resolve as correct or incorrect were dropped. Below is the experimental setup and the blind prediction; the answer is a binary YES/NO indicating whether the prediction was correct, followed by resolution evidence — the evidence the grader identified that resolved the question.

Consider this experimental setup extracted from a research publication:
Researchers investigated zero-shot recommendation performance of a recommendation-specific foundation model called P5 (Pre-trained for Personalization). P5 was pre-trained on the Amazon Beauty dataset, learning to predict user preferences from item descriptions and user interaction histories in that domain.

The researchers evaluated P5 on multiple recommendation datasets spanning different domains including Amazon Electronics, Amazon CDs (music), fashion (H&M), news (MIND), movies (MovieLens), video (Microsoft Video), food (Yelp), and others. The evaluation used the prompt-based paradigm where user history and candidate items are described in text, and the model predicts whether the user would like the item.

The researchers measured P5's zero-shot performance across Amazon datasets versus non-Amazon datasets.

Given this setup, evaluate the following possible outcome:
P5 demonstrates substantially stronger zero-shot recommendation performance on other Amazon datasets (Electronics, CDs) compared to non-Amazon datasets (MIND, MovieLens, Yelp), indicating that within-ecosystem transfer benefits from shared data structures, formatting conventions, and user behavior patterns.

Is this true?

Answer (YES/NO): YES